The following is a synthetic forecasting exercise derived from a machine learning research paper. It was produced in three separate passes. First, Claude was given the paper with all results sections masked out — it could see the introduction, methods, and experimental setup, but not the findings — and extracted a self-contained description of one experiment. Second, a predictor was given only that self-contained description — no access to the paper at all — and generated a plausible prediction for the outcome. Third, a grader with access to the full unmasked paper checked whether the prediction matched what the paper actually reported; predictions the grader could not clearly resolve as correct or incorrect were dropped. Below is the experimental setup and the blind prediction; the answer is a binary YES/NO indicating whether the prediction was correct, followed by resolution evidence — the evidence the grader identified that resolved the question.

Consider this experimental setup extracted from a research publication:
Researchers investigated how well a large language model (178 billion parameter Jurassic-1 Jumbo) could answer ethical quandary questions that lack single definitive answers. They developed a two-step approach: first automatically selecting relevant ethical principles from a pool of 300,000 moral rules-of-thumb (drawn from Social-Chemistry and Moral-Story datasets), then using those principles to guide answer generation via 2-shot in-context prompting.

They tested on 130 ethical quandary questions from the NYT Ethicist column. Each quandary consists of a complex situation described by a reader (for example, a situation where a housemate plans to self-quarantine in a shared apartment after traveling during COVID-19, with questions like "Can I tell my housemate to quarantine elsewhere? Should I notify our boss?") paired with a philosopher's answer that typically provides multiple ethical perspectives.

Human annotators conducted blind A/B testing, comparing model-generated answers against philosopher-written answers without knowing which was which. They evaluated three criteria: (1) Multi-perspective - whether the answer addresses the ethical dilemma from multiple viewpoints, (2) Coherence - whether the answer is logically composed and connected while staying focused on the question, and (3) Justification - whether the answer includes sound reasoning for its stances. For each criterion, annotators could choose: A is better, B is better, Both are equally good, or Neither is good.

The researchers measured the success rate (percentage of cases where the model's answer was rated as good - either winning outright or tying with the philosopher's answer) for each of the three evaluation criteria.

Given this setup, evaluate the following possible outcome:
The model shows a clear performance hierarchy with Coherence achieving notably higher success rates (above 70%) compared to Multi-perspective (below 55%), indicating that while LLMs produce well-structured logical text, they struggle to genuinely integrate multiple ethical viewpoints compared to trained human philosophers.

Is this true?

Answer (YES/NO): NO